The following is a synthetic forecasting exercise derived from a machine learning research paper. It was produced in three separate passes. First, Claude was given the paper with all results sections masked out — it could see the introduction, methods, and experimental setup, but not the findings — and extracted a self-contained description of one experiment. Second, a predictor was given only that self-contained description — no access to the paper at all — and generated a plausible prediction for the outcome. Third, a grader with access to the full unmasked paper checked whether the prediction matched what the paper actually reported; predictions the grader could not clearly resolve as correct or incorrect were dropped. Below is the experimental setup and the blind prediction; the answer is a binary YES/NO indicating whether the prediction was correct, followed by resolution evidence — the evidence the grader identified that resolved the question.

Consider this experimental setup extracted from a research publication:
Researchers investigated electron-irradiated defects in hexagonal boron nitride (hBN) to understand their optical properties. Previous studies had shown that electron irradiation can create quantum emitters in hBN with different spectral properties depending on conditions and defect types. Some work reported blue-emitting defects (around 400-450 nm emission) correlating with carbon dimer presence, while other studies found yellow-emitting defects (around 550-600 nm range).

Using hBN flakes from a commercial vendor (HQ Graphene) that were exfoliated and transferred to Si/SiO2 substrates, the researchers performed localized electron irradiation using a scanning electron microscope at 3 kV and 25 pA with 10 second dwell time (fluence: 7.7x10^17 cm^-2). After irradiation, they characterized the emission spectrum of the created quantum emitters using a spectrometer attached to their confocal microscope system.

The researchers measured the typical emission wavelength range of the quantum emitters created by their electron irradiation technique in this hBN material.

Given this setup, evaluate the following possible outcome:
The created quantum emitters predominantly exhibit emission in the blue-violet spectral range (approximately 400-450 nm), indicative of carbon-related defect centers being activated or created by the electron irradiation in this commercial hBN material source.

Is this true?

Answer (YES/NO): NO